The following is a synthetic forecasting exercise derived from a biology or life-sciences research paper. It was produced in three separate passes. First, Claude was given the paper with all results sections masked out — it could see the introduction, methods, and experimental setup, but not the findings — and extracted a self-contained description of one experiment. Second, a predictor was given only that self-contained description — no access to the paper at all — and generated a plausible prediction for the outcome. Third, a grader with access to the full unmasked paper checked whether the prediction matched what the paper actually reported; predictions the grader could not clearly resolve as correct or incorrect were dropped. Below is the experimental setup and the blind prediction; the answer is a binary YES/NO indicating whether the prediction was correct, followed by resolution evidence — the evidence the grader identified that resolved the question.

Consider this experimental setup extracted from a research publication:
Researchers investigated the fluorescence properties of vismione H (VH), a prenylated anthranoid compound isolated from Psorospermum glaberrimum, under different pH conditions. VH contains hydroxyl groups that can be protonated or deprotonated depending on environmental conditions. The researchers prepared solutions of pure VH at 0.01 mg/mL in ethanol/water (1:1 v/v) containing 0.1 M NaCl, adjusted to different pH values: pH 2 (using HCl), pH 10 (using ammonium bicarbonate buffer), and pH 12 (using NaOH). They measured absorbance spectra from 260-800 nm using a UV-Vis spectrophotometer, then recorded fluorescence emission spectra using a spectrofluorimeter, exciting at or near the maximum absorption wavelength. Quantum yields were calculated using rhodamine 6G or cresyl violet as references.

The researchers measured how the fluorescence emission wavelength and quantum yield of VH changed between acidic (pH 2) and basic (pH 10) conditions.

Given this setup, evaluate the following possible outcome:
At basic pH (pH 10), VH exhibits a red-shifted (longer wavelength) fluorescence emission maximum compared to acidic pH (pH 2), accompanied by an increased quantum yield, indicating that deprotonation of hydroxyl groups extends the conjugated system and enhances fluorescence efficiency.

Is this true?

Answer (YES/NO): YES